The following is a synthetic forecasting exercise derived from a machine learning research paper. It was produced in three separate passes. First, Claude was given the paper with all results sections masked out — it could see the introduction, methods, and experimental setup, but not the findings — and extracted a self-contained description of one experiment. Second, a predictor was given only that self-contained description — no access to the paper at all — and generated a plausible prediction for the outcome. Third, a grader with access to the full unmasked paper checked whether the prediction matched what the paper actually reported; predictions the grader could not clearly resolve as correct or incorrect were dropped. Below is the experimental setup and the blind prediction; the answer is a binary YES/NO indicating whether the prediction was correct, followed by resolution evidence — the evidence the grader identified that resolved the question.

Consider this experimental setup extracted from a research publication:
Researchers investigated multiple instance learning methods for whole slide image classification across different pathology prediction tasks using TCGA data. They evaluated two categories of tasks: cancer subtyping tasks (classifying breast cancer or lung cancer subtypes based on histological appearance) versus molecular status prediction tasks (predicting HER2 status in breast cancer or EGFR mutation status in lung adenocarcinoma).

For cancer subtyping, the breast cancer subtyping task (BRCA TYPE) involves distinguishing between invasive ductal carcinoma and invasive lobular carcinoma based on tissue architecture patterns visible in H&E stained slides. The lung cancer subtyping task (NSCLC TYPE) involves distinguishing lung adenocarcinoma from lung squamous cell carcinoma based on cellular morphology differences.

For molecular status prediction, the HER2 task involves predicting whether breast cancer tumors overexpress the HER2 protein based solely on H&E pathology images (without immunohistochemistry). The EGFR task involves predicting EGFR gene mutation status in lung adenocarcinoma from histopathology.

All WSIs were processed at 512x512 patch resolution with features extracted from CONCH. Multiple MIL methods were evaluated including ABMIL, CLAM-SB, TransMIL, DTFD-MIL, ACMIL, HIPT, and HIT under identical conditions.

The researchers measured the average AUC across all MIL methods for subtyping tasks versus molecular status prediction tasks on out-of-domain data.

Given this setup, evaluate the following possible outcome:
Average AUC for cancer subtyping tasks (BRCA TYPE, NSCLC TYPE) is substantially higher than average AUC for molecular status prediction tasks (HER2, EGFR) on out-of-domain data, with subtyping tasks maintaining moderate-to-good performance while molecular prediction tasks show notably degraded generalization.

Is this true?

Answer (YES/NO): YES